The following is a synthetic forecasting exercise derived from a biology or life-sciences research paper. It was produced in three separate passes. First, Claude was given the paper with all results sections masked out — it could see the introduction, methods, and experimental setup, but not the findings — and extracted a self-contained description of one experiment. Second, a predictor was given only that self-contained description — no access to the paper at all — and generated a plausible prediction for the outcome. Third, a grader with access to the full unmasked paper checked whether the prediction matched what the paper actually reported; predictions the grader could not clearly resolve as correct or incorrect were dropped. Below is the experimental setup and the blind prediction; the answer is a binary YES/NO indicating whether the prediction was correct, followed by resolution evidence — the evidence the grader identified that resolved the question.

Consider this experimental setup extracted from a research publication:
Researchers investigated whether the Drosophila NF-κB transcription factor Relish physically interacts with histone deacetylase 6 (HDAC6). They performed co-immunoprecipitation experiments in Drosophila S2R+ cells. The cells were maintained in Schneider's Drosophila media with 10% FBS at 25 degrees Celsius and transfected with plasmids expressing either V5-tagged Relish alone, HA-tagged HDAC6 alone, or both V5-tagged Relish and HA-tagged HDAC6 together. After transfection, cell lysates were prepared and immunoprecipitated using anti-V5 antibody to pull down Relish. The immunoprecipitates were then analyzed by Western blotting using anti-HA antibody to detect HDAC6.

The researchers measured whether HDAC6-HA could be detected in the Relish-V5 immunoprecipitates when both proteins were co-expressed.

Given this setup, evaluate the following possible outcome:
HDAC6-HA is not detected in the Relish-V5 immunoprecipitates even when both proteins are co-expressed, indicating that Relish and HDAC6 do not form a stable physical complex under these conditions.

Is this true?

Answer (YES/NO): NO